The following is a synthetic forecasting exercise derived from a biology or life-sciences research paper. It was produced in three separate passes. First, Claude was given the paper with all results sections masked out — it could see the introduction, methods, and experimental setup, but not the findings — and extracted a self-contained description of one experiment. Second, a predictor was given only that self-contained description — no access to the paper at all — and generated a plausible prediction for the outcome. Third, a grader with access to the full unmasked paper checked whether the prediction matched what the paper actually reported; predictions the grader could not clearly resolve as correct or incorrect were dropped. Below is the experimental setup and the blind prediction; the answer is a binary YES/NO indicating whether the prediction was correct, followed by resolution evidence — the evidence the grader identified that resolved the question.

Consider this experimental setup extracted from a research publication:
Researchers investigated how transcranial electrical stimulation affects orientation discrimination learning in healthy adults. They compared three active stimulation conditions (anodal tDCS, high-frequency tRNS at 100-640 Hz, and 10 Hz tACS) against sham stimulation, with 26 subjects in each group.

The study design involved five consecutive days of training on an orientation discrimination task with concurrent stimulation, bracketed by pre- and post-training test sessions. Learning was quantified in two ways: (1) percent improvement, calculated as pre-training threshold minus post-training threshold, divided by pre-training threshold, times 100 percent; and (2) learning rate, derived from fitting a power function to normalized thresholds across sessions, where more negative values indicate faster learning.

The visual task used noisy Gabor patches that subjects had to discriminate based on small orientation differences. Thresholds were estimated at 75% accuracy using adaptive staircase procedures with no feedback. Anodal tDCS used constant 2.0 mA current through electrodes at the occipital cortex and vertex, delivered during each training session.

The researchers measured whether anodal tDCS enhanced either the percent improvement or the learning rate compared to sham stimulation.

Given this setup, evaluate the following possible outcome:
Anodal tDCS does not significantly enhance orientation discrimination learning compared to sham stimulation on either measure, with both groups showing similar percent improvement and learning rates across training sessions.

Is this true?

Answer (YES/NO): YES